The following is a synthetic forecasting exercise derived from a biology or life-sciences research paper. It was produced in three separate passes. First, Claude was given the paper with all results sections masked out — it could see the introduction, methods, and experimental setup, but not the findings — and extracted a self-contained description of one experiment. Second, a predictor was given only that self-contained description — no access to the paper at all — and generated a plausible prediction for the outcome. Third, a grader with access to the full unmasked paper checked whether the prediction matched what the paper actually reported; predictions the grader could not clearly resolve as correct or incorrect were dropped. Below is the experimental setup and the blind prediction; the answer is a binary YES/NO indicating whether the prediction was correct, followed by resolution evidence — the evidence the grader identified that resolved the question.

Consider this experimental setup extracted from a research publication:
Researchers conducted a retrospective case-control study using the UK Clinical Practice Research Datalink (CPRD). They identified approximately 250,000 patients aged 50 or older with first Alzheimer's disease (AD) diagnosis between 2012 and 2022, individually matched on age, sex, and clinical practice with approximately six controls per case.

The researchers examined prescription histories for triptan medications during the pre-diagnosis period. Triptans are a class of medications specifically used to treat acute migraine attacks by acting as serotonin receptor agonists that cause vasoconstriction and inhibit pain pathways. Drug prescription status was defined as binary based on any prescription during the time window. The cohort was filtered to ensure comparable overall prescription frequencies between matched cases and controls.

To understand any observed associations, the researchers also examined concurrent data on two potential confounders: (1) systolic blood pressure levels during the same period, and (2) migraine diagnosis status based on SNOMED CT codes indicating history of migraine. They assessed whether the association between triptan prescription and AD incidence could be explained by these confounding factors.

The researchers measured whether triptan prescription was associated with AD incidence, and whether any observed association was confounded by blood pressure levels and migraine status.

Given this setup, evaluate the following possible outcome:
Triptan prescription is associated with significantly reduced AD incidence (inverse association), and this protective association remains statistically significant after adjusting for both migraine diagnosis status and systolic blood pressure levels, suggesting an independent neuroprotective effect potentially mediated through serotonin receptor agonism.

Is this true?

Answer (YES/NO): NO